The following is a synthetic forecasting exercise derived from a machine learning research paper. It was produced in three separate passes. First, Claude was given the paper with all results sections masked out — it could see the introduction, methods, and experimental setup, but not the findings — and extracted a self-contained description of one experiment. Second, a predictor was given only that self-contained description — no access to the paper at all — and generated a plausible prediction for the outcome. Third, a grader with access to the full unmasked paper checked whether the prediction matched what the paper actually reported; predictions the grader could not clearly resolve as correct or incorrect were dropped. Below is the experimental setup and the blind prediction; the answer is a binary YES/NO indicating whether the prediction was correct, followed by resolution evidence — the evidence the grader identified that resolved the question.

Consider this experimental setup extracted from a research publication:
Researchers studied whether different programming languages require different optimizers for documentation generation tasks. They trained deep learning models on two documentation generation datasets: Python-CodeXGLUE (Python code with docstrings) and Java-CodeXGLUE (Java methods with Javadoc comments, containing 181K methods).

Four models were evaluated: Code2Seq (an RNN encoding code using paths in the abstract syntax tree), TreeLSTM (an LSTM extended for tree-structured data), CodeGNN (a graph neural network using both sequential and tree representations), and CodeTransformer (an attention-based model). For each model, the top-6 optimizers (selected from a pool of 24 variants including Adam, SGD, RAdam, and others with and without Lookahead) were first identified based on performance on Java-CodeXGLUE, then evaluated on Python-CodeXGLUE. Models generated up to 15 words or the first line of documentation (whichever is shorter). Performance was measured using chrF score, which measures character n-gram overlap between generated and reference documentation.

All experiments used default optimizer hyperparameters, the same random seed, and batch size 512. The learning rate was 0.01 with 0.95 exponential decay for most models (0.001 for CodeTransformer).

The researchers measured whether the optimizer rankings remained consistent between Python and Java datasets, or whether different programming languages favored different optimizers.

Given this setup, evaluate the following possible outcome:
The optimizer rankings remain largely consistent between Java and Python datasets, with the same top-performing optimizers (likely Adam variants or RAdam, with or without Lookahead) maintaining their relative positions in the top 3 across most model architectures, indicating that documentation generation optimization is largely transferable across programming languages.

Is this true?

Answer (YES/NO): YES